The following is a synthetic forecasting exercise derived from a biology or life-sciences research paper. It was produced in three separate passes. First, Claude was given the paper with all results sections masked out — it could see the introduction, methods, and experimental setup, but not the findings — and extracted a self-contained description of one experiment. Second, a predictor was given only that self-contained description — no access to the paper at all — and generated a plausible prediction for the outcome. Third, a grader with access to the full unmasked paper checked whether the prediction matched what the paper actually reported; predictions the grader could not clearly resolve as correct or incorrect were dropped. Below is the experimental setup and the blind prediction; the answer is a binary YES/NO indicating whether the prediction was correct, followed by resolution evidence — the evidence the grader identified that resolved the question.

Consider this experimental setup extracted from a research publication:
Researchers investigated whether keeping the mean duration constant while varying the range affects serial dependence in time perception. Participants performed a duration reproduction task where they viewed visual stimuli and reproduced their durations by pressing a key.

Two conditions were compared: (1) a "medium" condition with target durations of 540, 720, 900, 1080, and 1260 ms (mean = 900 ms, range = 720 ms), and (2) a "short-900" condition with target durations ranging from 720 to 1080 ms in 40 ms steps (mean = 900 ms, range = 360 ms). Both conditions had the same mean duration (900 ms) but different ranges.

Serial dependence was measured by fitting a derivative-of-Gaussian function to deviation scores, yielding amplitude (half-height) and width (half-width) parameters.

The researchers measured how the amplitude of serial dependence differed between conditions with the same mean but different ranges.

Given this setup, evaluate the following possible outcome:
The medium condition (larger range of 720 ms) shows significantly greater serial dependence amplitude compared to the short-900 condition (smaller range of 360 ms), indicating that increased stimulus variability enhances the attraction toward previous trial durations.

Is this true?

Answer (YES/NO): YES